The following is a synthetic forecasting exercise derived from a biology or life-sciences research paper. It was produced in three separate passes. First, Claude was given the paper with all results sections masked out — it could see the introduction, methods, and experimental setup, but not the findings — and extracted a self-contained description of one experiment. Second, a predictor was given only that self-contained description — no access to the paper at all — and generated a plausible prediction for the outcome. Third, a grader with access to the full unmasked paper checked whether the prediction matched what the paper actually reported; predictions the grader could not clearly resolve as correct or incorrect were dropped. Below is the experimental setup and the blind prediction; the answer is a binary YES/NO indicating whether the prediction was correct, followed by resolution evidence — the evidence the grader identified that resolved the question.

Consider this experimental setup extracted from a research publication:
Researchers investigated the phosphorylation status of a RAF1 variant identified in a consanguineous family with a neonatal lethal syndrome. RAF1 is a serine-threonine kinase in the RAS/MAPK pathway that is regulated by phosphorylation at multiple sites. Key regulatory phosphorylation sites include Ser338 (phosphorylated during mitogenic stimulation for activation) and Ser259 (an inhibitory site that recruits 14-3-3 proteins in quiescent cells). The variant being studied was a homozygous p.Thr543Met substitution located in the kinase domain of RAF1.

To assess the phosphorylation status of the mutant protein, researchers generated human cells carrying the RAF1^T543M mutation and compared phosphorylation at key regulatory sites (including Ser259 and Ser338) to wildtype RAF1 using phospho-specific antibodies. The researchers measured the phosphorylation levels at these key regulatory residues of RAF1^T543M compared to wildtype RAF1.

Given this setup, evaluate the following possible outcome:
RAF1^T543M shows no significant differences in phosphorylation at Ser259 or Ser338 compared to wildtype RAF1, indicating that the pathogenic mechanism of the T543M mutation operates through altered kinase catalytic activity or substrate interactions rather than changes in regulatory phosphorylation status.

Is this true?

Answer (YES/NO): NO